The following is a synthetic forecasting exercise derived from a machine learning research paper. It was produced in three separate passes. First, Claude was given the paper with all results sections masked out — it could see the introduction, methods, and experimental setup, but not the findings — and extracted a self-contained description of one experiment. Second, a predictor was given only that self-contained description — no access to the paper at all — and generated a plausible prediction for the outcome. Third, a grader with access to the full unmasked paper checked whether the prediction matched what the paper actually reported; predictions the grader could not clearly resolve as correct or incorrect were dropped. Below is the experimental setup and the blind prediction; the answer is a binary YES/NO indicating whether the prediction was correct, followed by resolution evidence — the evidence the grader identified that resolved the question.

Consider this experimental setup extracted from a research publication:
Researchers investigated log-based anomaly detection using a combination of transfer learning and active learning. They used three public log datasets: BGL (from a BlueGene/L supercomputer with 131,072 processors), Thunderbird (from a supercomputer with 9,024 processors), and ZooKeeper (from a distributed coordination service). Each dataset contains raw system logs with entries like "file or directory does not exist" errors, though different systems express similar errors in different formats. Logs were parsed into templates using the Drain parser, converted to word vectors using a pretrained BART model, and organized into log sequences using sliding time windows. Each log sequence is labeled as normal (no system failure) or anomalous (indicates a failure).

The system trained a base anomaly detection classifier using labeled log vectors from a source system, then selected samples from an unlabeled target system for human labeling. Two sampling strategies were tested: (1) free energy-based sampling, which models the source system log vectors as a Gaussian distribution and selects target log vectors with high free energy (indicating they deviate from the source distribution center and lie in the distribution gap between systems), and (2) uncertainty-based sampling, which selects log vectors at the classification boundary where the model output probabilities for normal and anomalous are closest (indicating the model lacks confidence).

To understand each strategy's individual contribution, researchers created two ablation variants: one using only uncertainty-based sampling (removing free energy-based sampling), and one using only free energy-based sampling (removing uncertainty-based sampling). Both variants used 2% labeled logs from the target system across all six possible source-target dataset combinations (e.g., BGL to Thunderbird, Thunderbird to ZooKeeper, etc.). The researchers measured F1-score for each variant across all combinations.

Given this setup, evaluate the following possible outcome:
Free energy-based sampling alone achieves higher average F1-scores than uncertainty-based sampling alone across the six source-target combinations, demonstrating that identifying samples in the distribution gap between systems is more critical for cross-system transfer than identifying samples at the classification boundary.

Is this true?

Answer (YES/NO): YES